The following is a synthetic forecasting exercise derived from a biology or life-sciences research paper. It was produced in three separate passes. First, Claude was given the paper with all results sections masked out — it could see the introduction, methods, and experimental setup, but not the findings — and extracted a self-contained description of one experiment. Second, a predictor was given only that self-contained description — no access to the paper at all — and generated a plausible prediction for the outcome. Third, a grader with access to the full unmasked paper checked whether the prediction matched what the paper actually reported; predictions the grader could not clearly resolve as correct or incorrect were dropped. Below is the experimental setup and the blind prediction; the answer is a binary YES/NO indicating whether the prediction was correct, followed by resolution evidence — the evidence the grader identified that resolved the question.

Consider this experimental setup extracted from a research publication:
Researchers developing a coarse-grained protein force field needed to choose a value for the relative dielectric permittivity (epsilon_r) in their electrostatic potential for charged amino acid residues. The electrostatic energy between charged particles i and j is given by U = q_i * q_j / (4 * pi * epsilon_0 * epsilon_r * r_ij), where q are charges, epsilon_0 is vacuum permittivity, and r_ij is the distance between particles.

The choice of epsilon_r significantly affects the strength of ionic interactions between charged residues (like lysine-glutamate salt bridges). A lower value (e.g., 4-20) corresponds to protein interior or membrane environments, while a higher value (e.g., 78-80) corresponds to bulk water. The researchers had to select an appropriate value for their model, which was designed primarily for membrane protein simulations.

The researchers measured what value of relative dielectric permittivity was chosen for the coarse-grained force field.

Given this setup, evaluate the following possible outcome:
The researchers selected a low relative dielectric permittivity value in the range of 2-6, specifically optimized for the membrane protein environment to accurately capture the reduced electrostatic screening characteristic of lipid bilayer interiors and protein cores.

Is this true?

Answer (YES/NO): NO